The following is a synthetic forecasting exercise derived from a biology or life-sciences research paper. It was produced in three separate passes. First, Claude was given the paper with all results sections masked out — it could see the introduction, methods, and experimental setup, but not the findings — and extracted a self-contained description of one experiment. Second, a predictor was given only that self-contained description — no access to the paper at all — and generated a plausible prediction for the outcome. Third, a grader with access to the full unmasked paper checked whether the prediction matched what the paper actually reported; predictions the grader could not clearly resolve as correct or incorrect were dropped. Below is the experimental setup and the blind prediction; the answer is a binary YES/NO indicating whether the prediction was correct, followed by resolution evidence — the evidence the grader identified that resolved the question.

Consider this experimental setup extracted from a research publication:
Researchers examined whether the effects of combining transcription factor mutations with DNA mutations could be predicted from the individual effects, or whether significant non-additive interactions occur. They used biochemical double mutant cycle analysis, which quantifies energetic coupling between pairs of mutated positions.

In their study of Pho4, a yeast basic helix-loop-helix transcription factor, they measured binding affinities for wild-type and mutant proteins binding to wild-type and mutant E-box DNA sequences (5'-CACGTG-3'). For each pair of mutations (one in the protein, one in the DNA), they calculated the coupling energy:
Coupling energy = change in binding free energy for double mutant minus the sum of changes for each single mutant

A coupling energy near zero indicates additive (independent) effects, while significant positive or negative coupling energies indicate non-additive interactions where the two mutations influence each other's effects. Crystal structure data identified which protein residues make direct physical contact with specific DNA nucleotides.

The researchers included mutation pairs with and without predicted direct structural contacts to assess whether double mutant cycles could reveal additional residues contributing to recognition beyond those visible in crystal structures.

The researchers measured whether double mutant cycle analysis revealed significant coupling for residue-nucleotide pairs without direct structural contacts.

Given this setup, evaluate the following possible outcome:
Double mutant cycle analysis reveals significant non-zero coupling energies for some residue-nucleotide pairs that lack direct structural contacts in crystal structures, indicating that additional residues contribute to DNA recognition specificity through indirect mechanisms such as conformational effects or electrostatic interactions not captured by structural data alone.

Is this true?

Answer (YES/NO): YES